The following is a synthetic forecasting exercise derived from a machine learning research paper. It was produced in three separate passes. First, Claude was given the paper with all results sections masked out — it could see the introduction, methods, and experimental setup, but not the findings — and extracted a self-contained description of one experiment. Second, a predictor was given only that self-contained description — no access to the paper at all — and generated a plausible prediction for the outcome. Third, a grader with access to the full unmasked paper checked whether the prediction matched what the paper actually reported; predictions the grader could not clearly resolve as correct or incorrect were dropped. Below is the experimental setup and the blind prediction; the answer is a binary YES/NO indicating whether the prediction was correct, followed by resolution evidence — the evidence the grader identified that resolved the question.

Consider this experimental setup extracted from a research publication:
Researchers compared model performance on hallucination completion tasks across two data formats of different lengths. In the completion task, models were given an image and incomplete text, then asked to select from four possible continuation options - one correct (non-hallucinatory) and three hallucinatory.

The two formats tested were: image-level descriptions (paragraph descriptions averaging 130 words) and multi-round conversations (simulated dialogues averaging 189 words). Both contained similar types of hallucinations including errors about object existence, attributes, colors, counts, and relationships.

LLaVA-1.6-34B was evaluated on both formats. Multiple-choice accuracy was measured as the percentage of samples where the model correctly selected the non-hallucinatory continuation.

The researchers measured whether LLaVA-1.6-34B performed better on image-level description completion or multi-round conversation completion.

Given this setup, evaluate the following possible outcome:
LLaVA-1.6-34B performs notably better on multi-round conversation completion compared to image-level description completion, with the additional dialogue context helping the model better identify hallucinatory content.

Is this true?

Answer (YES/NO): YES